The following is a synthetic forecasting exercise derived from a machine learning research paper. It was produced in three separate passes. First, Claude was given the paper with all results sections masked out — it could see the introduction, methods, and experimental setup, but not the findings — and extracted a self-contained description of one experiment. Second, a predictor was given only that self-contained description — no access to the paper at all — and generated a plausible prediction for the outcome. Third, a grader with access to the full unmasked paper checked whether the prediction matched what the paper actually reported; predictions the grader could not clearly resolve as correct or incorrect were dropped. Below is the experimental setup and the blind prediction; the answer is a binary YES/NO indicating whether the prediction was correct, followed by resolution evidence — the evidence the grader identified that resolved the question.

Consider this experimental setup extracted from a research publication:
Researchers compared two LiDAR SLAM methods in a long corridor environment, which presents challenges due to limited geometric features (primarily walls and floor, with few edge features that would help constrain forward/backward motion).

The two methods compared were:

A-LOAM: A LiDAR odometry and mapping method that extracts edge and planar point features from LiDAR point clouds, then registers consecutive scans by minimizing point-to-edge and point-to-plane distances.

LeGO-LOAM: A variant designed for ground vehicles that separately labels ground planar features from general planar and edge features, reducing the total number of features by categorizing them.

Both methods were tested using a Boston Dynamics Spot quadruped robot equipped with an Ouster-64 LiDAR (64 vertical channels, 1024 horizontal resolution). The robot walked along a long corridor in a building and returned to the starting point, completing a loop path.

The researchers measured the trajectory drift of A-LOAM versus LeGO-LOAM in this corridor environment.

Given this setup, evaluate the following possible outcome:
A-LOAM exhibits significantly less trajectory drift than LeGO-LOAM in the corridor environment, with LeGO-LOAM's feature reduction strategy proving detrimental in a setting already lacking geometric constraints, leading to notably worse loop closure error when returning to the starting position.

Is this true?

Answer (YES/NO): YES